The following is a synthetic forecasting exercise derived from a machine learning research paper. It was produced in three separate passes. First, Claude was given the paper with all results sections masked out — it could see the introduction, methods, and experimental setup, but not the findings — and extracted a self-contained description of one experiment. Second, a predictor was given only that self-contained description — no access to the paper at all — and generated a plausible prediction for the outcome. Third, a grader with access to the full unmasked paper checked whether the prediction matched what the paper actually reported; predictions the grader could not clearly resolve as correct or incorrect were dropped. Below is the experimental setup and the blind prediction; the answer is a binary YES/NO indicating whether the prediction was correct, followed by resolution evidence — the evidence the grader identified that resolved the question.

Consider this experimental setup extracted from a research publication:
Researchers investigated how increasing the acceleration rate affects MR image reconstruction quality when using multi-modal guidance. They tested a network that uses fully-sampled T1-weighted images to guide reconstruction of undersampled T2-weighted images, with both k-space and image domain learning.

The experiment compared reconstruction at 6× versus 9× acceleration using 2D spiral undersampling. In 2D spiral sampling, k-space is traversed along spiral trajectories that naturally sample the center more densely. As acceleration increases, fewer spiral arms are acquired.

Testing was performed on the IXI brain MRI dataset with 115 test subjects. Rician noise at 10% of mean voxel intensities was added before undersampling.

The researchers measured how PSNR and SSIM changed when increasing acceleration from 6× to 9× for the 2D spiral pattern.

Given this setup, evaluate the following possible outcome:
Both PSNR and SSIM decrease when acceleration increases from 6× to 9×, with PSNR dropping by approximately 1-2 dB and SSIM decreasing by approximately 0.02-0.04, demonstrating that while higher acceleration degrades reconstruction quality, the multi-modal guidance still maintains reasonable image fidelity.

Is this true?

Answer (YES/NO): NO